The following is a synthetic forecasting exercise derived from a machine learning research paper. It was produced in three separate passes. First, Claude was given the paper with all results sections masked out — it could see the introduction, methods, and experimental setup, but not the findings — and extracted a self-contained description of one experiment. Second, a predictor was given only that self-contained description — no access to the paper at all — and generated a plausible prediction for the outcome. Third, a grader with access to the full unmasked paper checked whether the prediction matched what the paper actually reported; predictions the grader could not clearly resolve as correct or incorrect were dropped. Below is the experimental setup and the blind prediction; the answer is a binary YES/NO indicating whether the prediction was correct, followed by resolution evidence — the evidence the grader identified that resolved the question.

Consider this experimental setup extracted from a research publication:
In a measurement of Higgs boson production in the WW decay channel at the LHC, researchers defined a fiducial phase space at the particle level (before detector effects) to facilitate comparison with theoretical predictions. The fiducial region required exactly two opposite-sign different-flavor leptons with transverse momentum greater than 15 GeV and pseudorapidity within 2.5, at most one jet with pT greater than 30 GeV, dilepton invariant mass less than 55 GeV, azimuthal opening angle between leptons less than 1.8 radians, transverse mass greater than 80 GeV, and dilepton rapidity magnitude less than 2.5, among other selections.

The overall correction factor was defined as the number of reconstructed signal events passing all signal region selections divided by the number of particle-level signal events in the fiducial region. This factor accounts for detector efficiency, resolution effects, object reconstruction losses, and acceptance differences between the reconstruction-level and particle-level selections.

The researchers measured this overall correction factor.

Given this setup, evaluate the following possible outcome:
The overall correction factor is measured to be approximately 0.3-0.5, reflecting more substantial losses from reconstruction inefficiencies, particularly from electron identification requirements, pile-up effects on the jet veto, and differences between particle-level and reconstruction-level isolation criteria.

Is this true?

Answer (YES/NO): NO